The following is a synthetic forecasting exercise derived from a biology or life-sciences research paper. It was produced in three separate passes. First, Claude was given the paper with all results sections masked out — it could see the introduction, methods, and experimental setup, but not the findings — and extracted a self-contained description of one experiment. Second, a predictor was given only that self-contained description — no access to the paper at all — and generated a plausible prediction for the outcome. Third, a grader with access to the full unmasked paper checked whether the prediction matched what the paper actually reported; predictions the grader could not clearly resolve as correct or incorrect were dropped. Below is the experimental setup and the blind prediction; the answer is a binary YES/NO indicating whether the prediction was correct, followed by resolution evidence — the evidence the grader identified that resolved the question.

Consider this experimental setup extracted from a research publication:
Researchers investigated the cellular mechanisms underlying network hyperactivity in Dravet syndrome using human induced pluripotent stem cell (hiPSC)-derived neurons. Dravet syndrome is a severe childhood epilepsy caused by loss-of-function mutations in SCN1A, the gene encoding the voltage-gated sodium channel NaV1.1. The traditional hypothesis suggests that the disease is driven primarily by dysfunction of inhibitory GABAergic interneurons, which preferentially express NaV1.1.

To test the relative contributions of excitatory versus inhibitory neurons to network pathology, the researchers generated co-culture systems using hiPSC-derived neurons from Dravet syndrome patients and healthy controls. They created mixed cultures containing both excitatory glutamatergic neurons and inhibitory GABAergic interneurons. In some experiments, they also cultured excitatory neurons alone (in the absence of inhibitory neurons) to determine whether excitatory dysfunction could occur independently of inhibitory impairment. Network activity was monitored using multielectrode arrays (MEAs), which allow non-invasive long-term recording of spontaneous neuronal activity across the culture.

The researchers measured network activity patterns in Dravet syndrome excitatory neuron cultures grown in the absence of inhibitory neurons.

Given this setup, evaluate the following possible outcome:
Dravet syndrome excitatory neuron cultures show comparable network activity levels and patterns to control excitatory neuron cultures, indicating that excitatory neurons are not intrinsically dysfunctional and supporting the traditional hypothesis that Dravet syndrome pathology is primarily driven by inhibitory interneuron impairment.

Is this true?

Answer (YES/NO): NO